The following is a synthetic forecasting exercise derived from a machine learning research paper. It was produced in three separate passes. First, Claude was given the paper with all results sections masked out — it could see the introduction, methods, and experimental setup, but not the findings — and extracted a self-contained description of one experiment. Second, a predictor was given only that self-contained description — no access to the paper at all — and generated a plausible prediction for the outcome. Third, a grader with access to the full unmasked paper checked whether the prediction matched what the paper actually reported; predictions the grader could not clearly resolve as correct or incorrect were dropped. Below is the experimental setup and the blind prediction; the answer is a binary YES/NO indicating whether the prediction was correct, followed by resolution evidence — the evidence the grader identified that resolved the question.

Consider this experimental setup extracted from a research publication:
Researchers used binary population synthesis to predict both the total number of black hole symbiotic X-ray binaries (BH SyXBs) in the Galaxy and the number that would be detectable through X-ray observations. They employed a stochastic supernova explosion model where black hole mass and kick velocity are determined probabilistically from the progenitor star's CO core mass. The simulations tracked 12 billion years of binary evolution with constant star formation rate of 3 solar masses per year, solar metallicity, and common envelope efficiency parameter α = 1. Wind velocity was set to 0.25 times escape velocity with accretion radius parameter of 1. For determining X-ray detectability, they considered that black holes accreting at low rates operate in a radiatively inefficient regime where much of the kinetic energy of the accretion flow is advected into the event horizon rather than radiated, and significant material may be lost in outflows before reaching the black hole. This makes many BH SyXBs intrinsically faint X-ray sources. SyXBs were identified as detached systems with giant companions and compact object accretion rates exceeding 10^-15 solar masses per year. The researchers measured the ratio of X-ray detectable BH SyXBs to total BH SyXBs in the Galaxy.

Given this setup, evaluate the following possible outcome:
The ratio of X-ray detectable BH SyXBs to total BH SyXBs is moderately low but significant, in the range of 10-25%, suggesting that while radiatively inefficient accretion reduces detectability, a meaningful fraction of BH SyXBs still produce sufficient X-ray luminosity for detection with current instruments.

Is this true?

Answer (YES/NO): NO